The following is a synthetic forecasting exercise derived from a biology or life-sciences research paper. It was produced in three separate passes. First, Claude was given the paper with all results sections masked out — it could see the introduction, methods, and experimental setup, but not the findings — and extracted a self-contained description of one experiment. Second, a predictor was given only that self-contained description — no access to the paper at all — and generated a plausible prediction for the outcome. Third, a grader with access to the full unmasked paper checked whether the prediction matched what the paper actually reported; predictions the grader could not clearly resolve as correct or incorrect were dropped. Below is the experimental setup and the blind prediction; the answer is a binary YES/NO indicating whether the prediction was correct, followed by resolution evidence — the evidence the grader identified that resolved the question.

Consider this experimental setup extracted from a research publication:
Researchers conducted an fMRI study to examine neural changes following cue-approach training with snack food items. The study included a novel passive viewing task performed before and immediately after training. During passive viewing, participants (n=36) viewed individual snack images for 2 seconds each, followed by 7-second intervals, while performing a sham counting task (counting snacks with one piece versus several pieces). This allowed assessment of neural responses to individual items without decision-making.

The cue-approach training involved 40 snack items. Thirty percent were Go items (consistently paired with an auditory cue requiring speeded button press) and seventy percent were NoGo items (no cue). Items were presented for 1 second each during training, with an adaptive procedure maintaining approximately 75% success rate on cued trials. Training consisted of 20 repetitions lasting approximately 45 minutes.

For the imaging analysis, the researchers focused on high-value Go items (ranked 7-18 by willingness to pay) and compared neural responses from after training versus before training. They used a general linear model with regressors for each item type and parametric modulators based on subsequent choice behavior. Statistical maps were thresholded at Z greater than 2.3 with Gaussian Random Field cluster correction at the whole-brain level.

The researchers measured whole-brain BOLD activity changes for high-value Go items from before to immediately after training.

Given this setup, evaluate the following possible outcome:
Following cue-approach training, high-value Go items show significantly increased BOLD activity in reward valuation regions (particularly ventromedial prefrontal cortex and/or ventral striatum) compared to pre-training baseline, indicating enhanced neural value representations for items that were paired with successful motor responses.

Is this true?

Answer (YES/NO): YES